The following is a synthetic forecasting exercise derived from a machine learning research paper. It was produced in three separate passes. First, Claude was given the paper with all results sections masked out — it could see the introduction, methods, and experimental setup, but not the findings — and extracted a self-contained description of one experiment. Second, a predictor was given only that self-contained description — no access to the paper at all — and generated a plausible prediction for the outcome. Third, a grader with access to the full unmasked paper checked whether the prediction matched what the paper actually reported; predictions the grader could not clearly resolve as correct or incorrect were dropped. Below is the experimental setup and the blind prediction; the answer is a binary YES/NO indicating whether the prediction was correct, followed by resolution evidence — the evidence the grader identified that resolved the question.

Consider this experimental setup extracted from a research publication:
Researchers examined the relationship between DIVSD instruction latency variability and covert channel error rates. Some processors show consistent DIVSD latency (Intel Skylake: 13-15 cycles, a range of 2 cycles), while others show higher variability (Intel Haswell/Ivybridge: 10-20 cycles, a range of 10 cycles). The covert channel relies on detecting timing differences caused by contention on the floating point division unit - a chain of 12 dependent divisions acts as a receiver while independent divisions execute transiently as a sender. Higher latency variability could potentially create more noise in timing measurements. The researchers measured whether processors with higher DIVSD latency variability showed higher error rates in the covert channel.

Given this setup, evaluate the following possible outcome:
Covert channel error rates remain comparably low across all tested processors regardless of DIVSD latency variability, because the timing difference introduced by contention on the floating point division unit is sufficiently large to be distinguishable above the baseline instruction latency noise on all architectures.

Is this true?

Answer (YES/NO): NO